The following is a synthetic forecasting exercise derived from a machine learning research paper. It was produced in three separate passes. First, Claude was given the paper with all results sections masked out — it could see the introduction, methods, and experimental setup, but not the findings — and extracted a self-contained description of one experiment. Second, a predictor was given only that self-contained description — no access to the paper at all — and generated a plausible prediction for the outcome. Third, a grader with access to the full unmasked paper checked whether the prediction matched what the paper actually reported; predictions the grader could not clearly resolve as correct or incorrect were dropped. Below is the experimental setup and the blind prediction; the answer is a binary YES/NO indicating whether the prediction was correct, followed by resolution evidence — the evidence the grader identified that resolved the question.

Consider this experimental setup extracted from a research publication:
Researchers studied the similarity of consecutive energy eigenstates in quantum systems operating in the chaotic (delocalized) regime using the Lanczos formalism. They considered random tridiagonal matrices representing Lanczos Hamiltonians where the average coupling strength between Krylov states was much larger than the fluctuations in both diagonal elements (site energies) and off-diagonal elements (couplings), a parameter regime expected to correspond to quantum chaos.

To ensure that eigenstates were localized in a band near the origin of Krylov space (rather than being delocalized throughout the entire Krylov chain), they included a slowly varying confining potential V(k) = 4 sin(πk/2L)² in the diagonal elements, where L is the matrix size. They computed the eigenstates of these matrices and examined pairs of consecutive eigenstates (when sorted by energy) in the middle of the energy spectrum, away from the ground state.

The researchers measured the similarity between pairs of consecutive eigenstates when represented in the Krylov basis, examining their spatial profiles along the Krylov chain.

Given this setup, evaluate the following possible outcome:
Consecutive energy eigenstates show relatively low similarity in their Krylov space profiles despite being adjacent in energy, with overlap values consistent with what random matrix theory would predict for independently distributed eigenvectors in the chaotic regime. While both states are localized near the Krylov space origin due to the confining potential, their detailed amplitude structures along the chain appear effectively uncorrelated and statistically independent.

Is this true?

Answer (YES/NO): NO